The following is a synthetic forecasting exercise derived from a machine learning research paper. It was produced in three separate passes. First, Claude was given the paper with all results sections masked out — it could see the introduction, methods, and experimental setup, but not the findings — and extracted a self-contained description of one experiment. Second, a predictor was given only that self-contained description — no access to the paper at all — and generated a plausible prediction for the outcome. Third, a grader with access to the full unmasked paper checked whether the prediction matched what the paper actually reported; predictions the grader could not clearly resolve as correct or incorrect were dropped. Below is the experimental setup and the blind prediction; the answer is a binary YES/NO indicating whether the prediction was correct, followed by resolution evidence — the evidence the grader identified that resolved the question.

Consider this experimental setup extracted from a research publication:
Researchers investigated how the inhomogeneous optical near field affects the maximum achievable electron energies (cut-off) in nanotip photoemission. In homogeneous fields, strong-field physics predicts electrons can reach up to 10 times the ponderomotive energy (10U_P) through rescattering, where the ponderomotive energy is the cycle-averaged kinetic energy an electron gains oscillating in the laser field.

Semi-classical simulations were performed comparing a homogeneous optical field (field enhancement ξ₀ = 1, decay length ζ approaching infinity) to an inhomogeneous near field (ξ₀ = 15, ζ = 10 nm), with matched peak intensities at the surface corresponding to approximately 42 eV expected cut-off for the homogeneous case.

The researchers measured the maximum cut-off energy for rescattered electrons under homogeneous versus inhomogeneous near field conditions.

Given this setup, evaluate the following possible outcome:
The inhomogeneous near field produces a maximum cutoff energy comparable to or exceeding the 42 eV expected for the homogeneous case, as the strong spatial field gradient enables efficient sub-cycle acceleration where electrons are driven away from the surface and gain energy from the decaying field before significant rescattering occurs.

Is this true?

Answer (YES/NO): NO